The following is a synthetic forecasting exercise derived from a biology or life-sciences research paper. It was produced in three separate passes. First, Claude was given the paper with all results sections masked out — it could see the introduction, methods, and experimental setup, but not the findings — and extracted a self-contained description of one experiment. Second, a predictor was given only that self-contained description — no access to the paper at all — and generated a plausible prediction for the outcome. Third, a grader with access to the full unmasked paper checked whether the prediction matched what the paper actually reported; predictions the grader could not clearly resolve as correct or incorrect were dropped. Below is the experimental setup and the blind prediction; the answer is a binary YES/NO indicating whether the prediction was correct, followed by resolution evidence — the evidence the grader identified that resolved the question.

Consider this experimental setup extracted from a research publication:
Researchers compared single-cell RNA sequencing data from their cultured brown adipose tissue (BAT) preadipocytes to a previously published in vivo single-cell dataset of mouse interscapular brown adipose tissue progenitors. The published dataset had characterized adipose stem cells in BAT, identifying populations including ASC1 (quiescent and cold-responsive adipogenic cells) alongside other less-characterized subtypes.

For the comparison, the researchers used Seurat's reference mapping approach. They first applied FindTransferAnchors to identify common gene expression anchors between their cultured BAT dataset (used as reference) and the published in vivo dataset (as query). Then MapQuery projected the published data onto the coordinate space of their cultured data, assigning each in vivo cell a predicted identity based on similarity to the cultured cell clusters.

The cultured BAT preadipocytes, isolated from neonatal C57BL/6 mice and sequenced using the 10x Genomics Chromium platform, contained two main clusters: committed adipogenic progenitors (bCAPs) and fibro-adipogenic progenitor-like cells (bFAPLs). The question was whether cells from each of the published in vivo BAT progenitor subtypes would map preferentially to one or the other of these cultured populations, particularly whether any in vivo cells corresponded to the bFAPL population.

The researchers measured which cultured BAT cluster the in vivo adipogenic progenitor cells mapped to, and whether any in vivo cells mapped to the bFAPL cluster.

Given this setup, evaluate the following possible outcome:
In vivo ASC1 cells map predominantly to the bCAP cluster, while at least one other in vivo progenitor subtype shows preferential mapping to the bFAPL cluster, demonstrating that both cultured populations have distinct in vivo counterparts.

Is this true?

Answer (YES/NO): YES